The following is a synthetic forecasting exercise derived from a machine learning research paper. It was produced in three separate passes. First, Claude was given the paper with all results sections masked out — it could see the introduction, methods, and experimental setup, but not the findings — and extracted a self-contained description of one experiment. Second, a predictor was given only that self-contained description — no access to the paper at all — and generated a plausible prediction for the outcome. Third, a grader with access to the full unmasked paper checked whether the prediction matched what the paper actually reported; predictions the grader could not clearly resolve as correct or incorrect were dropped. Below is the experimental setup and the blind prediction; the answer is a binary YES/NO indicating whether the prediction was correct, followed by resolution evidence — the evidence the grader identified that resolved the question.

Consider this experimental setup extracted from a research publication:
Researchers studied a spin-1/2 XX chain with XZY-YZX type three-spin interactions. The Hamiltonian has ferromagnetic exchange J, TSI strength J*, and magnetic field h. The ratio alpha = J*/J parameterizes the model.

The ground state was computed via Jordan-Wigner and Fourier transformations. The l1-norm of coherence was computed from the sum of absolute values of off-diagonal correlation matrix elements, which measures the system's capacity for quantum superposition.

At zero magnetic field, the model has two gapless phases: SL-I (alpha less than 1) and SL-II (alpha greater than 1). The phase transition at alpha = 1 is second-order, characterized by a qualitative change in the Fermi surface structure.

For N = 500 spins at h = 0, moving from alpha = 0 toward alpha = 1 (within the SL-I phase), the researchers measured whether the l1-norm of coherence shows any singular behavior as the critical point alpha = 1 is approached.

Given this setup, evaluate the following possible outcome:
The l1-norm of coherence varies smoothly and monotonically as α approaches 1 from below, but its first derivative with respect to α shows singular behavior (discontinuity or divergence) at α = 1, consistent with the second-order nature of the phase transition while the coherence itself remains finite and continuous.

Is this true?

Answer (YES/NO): NO